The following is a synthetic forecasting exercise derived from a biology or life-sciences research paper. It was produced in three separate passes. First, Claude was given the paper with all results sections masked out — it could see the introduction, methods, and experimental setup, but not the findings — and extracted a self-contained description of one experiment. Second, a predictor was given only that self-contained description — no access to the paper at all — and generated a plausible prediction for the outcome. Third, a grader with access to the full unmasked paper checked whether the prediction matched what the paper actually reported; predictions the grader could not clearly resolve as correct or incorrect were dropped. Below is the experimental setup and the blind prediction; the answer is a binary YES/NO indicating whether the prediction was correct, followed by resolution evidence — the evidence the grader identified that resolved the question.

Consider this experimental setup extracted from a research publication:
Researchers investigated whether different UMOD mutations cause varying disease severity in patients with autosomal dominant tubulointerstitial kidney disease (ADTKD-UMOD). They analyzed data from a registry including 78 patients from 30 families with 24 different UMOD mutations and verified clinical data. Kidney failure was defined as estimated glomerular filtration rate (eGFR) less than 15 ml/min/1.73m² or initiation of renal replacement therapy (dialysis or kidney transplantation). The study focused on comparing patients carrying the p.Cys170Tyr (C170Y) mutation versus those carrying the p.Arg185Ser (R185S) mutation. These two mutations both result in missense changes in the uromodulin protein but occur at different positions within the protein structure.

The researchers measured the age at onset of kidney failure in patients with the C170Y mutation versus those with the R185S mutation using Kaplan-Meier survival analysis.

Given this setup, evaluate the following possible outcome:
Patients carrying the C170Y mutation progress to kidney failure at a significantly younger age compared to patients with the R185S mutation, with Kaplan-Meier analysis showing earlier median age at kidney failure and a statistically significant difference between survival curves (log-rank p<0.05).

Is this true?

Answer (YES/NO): NO